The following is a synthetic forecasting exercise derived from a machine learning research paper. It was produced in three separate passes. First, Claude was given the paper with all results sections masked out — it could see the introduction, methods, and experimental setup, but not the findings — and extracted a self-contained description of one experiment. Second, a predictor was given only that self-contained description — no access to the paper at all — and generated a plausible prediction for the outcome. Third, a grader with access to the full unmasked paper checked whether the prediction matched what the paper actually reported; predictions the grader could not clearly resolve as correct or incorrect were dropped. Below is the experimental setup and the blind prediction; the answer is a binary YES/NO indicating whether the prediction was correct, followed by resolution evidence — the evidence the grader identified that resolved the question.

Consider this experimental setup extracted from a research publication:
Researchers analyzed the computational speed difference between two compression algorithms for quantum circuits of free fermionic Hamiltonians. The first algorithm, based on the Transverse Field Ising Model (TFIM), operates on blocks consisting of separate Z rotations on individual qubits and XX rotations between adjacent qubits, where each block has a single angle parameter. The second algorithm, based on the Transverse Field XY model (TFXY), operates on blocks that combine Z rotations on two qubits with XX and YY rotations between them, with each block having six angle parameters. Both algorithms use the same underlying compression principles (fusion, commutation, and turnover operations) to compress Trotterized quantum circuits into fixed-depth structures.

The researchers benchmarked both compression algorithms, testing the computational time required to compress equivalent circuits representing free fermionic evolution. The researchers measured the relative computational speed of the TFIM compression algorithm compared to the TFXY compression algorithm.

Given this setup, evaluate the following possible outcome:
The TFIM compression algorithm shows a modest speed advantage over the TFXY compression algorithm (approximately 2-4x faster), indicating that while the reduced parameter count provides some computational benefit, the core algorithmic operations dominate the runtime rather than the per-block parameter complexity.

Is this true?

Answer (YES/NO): NO